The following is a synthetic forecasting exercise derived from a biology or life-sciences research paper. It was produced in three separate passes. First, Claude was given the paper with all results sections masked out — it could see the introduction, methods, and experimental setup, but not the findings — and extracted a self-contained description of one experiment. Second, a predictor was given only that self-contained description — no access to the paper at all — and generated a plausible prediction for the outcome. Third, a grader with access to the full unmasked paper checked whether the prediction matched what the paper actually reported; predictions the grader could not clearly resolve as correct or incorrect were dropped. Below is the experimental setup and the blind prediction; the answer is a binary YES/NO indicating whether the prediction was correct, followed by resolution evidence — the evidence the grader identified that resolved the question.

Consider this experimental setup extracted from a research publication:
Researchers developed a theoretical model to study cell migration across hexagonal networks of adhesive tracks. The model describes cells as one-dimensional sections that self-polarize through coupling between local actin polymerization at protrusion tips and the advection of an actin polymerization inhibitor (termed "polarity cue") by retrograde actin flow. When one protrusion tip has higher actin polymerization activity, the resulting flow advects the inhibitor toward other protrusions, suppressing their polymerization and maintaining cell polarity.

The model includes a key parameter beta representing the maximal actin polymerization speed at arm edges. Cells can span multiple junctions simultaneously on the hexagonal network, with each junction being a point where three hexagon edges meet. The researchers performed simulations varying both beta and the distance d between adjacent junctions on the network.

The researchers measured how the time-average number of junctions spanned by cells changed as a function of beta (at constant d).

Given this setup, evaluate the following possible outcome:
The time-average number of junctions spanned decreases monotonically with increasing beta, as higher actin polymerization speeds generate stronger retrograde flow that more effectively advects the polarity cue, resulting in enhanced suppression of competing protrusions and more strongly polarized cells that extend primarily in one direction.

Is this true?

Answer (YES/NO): NO